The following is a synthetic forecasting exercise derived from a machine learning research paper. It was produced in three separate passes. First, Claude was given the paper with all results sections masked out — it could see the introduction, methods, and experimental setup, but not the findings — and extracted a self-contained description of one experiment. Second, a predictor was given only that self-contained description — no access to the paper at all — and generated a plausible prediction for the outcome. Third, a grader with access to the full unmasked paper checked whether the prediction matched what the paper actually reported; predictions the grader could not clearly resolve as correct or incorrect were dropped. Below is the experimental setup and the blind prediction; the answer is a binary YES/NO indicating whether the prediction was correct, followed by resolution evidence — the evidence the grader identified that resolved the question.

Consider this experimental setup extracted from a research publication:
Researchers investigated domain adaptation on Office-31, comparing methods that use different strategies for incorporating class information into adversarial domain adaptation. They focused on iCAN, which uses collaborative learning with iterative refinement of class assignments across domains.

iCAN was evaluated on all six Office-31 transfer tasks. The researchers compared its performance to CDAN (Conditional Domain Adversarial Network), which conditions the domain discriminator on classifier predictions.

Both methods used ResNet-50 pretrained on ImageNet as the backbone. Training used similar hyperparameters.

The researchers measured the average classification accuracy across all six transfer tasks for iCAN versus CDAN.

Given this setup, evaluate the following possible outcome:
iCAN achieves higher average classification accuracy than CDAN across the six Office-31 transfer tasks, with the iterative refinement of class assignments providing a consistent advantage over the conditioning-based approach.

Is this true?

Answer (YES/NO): NO